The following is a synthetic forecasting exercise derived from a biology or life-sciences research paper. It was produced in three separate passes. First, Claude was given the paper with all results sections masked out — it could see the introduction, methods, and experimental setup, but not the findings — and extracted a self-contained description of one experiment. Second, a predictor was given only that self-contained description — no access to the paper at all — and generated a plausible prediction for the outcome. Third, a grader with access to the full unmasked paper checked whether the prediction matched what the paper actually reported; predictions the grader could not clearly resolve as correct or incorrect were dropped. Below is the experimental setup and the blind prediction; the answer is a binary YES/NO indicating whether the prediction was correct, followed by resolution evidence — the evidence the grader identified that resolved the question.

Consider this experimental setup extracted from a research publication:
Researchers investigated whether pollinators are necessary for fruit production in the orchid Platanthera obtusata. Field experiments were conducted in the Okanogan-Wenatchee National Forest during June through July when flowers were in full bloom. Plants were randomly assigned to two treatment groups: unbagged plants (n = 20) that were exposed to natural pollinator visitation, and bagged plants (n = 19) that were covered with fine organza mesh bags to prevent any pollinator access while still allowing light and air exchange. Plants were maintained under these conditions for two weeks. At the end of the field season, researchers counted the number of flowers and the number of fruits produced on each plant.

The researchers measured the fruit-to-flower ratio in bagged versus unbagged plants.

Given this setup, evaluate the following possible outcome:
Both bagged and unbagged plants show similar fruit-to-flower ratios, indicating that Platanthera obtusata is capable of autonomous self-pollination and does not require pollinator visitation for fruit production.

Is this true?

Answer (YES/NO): NO